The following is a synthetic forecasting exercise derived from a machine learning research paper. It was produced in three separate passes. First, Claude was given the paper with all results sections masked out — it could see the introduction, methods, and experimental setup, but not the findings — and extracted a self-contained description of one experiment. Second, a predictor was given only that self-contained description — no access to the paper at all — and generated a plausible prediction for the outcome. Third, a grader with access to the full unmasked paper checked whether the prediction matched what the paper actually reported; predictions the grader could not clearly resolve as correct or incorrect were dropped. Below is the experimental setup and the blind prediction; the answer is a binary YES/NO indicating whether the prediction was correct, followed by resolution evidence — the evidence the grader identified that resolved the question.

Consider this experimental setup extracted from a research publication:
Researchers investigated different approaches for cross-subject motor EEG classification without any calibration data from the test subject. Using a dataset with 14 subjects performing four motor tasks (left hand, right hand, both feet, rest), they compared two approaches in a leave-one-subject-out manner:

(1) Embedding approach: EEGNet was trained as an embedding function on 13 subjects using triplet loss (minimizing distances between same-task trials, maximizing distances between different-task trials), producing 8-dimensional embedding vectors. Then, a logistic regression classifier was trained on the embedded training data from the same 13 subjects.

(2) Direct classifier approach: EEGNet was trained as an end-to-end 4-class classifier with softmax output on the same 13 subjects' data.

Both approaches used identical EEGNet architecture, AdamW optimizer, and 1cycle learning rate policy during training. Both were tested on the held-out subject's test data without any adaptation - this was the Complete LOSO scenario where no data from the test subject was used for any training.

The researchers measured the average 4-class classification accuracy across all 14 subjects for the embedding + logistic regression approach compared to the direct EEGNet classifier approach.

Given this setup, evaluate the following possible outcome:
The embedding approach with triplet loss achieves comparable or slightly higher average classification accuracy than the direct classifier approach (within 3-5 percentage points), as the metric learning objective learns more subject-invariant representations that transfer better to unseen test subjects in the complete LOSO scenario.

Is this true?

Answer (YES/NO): NO